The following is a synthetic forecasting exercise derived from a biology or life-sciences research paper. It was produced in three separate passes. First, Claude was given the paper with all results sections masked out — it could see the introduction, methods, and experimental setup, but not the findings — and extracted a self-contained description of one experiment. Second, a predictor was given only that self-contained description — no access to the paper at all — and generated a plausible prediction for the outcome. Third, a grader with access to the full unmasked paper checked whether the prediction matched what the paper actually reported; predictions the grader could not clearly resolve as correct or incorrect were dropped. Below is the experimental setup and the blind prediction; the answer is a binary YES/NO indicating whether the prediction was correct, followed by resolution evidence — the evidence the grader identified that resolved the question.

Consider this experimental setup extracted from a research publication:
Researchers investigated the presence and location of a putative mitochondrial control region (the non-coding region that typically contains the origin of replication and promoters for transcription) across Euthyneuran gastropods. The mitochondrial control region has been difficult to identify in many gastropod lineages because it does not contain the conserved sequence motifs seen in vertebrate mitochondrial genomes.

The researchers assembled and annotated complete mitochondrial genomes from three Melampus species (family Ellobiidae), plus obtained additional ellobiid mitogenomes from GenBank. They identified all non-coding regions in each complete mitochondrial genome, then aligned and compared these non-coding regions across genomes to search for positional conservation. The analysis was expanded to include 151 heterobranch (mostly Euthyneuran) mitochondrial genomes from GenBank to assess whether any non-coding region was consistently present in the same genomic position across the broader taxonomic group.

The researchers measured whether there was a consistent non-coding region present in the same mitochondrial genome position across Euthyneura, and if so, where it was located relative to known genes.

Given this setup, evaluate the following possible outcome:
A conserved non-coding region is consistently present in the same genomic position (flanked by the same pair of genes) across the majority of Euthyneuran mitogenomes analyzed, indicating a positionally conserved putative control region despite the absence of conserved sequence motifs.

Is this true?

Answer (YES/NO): YES